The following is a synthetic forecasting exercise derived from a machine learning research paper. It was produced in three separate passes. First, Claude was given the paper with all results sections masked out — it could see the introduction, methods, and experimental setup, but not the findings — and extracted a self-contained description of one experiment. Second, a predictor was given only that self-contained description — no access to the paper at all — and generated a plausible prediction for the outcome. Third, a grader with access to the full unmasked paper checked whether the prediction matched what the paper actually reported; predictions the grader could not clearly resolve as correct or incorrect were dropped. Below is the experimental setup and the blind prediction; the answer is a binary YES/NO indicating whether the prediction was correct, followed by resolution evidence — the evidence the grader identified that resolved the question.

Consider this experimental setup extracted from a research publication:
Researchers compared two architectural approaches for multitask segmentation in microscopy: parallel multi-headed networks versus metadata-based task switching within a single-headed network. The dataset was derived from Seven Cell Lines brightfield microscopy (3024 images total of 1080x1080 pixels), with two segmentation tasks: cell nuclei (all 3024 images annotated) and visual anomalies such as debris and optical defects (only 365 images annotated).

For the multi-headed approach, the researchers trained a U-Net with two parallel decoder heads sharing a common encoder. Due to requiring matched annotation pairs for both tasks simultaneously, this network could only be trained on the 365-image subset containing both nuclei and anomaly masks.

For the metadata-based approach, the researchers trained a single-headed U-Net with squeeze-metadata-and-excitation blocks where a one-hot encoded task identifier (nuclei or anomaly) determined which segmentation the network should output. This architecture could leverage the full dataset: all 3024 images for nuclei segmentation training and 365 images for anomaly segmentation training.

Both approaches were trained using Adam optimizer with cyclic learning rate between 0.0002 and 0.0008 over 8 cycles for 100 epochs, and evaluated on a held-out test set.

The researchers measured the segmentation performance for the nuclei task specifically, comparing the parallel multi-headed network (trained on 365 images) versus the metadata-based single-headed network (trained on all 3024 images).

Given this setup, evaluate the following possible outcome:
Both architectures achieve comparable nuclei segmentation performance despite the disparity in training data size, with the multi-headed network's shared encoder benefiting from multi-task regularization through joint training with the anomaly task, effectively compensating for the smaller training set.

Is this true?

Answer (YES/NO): NO